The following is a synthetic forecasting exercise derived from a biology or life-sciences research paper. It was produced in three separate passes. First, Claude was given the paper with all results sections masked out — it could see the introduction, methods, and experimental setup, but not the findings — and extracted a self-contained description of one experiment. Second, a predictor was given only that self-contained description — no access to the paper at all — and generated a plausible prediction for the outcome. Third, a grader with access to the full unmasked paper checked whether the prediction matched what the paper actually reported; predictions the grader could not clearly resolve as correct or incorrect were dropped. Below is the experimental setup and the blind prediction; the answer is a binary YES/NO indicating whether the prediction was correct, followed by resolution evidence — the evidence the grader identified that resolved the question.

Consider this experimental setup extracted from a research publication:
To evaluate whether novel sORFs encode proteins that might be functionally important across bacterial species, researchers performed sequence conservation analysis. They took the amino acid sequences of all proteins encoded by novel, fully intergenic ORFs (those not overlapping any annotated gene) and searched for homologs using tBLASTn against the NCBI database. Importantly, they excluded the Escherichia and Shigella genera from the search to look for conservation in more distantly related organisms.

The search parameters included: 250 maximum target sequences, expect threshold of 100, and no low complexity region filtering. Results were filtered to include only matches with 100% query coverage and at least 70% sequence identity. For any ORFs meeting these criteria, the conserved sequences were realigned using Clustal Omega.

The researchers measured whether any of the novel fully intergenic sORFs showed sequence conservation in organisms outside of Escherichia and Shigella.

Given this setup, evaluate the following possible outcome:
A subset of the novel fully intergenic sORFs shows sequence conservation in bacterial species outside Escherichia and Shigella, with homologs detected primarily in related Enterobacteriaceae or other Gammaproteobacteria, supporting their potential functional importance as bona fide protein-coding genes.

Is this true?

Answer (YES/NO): YES